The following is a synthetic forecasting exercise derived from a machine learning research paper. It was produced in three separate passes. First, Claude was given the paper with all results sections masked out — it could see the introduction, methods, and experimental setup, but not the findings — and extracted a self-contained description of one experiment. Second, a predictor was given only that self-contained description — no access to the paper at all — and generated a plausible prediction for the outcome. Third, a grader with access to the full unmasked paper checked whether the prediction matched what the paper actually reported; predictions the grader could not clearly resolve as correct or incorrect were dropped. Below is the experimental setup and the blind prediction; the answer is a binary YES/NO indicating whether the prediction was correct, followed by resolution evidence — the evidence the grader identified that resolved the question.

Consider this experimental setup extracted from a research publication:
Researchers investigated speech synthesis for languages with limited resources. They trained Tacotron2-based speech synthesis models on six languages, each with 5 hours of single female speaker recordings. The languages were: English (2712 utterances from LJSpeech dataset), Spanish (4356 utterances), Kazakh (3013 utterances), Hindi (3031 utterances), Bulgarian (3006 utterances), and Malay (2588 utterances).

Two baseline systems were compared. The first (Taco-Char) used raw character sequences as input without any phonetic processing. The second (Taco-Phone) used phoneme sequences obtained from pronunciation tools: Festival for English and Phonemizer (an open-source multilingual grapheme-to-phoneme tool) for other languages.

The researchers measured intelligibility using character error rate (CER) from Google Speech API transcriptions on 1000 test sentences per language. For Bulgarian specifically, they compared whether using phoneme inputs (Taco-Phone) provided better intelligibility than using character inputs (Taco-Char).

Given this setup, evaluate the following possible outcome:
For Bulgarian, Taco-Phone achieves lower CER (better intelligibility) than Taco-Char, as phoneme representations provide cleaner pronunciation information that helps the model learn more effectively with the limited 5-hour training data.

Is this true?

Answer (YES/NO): NO